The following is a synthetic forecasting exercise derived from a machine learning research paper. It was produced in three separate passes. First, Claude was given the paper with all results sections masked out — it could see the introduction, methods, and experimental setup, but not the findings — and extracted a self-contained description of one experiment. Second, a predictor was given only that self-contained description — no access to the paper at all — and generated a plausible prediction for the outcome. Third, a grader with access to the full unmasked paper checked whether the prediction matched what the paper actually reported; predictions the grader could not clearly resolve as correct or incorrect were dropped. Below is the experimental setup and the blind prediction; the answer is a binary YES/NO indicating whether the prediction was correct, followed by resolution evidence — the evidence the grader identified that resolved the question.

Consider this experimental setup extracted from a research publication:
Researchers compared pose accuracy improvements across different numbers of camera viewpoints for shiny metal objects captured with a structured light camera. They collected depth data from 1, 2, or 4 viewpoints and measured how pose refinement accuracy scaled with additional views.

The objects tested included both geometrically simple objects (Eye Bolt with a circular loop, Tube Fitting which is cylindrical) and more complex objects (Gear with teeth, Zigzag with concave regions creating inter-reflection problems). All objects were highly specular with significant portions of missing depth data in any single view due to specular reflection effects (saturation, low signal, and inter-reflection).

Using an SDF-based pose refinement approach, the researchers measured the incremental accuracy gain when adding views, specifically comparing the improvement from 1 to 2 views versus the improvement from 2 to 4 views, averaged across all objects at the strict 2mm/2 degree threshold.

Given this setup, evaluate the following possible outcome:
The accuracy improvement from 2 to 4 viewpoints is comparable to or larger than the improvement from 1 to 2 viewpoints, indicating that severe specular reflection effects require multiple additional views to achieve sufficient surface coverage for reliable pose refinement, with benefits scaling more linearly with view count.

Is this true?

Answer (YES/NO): NO